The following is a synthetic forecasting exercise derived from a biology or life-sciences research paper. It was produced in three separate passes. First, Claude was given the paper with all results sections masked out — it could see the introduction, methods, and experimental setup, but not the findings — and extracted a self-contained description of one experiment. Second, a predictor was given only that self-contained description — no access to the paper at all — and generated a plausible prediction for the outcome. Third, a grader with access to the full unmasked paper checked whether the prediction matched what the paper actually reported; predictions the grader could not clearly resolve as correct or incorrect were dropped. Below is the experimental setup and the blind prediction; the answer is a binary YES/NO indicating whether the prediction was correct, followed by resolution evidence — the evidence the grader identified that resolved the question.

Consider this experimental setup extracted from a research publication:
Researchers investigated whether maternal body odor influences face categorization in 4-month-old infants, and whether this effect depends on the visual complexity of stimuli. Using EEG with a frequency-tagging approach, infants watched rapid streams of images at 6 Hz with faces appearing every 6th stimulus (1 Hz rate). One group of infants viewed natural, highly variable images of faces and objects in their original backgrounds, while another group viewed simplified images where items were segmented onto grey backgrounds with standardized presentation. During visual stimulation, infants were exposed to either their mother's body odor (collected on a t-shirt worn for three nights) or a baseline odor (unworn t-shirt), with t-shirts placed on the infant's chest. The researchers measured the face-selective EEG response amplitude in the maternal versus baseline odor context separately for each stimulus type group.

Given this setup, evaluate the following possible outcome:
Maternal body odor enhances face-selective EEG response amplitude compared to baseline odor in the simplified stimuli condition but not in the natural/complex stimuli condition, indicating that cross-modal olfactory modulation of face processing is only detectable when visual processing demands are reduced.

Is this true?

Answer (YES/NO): NO